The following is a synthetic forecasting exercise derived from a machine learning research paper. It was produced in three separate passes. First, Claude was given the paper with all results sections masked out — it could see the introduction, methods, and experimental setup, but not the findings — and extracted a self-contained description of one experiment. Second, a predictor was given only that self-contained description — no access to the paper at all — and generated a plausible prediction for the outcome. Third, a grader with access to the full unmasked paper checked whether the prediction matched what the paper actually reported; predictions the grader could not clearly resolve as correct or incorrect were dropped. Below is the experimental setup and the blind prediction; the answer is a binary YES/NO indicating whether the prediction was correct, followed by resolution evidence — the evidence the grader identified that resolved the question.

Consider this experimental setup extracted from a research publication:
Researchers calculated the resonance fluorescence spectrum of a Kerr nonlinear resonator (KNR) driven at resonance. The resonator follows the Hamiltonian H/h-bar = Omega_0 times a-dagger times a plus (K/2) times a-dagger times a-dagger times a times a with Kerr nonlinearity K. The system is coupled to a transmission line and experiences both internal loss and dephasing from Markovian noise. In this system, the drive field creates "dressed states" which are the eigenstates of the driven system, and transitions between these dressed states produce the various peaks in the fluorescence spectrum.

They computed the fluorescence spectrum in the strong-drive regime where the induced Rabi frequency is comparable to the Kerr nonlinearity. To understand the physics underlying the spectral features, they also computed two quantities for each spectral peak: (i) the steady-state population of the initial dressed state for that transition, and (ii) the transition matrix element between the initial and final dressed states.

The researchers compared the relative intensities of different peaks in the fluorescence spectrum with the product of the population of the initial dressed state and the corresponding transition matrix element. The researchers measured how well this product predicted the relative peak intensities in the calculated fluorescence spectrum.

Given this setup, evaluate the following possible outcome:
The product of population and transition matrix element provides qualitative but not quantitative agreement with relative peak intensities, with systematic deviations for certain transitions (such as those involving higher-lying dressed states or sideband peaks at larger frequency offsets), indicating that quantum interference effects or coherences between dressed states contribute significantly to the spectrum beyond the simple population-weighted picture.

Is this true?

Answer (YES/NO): NO